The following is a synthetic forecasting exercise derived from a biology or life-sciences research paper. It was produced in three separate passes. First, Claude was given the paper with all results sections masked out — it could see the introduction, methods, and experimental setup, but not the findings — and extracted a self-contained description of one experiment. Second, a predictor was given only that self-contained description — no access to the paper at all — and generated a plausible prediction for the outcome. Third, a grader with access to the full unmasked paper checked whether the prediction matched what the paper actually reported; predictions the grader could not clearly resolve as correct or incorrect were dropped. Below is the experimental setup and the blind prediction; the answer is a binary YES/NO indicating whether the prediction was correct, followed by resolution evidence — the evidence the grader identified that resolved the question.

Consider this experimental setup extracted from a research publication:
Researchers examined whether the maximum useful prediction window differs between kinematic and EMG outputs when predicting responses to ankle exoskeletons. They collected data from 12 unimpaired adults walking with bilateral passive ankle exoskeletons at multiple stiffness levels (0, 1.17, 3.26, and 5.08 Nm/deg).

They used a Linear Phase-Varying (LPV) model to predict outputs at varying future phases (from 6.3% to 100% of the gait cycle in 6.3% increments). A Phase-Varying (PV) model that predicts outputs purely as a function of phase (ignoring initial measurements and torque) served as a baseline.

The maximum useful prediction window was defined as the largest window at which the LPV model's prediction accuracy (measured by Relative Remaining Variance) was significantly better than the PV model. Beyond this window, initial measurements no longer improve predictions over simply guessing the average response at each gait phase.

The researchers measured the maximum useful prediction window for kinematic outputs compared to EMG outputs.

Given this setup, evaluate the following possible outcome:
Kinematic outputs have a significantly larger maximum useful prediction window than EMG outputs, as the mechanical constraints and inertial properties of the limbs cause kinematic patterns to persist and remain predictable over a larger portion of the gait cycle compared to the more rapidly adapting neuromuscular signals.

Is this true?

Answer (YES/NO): YES